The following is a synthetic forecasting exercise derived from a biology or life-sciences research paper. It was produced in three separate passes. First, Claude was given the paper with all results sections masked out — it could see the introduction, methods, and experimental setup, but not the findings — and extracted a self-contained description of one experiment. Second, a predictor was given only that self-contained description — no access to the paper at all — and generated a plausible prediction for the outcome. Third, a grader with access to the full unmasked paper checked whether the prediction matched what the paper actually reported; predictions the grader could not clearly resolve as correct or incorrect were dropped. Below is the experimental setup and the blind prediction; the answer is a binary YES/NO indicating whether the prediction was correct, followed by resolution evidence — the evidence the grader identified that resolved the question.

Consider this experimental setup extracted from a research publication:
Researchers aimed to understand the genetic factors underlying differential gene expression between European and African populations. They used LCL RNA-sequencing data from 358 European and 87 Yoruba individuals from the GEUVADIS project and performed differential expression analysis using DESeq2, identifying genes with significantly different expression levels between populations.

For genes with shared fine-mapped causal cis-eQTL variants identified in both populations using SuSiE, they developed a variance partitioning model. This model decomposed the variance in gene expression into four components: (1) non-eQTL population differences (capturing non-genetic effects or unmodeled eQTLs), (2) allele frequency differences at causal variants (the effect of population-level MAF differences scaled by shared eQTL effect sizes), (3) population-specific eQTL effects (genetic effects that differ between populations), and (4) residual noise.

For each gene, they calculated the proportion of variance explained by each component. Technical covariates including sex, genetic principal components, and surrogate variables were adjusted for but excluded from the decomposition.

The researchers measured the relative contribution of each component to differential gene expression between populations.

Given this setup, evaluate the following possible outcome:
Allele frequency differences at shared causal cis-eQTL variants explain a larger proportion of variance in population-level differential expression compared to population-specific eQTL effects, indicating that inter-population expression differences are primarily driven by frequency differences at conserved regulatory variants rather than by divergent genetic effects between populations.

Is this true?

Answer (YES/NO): YES